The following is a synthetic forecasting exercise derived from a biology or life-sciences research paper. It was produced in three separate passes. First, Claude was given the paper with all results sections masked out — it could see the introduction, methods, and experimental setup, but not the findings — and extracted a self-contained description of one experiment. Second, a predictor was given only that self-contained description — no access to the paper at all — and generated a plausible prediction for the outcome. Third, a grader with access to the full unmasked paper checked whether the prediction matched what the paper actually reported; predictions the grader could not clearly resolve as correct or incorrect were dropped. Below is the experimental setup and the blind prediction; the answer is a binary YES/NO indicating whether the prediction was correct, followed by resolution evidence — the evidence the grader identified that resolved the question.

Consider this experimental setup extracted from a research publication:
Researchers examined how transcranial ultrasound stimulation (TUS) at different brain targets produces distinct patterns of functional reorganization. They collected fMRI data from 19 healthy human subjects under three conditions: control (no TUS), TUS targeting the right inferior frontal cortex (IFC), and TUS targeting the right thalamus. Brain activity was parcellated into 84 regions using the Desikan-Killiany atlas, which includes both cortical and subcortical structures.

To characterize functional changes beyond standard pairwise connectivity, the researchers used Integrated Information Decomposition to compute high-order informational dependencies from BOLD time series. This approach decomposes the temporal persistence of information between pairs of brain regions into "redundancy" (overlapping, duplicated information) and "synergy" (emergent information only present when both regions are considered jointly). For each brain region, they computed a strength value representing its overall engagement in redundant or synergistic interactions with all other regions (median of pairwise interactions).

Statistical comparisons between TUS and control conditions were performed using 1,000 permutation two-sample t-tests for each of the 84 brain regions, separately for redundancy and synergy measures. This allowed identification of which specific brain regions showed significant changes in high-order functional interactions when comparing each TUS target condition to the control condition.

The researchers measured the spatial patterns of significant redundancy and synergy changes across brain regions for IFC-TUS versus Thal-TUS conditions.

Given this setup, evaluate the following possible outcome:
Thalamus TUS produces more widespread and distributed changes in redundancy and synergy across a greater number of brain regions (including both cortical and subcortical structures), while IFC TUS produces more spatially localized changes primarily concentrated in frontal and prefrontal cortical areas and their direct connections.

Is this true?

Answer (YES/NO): NO